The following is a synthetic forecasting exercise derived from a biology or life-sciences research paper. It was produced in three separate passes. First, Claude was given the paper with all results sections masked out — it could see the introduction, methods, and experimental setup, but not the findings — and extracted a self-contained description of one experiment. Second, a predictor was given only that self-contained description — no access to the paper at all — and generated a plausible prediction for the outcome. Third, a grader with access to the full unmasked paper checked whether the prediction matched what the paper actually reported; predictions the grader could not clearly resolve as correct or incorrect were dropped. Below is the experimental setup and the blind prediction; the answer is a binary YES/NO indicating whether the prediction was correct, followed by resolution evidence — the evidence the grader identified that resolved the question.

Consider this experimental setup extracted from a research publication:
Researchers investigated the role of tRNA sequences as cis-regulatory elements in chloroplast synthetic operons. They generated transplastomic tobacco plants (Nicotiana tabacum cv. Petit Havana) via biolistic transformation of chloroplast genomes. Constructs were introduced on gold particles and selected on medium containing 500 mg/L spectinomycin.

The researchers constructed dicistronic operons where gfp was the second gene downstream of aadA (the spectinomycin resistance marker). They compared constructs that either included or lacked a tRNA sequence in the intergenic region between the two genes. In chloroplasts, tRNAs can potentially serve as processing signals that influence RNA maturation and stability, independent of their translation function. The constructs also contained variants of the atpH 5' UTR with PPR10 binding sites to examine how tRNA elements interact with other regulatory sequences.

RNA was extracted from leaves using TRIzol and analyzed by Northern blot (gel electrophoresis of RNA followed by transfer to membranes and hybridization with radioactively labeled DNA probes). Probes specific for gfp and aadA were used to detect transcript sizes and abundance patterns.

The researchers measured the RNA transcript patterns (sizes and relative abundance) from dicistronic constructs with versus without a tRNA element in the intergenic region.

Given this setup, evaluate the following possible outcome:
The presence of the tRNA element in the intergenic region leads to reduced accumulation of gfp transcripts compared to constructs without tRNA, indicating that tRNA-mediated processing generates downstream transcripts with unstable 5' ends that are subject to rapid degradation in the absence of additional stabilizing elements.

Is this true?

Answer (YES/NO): YES